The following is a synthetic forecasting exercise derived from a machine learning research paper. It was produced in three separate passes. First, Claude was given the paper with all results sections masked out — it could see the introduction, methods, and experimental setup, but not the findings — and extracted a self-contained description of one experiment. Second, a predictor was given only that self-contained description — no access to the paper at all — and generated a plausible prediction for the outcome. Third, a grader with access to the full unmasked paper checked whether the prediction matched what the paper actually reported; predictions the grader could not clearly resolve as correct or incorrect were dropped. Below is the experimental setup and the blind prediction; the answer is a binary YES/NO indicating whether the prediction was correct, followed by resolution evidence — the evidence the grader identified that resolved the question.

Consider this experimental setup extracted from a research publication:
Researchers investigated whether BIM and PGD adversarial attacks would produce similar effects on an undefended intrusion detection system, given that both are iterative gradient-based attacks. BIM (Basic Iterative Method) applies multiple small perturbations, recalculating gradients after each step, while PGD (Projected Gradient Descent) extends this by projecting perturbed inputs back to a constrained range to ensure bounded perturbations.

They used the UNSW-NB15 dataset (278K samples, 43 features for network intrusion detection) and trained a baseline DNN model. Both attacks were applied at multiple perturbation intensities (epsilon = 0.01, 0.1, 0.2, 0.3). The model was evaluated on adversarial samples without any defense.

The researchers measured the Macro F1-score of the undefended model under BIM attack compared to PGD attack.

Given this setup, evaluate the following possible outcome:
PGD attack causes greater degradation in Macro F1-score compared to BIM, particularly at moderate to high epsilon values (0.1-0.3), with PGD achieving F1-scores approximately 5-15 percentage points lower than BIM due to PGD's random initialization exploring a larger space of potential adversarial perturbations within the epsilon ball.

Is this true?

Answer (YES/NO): NO